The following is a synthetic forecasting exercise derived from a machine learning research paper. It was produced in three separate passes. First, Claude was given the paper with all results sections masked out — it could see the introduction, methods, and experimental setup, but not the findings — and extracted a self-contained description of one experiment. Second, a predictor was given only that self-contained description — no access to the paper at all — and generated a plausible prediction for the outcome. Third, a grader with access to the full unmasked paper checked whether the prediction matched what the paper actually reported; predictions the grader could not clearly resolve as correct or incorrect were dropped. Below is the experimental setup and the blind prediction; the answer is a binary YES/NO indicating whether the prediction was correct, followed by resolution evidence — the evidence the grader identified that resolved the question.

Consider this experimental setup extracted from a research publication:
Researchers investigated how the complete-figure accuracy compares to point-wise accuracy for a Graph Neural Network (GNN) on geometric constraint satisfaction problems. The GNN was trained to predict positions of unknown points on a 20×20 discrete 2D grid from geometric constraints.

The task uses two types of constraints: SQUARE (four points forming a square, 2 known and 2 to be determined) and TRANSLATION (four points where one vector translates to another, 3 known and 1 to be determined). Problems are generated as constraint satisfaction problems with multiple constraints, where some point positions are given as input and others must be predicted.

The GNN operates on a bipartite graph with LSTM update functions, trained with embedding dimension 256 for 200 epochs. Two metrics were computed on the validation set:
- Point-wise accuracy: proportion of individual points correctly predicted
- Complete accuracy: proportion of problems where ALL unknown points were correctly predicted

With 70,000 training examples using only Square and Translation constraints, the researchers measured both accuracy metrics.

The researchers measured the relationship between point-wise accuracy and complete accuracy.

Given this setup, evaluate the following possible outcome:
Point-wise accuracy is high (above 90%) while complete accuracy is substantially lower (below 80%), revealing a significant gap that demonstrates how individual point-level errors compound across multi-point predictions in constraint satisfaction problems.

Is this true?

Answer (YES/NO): NO